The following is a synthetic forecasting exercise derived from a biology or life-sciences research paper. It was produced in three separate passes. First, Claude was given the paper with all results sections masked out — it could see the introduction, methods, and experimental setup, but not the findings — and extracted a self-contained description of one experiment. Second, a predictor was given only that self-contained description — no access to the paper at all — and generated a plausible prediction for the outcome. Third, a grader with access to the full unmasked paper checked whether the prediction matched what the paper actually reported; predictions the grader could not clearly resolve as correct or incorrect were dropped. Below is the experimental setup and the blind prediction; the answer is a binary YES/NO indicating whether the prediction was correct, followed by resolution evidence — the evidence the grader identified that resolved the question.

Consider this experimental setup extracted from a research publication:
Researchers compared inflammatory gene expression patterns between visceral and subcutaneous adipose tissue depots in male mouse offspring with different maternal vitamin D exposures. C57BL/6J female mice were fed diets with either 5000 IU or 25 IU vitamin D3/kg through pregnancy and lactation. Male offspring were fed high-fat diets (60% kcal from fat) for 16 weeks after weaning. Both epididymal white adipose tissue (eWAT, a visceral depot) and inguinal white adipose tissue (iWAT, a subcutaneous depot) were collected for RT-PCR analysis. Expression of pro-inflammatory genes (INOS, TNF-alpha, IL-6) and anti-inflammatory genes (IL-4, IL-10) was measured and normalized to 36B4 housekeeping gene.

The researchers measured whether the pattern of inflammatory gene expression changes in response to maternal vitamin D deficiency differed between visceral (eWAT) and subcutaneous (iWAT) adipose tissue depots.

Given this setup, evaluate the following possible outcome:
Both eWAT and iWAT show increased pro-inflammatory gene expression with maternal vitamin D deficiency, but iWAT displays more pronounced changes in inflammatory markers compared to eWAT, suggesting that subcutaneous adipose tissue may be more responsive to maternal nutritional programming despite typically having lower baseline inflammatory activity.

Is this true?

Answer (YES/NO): NO